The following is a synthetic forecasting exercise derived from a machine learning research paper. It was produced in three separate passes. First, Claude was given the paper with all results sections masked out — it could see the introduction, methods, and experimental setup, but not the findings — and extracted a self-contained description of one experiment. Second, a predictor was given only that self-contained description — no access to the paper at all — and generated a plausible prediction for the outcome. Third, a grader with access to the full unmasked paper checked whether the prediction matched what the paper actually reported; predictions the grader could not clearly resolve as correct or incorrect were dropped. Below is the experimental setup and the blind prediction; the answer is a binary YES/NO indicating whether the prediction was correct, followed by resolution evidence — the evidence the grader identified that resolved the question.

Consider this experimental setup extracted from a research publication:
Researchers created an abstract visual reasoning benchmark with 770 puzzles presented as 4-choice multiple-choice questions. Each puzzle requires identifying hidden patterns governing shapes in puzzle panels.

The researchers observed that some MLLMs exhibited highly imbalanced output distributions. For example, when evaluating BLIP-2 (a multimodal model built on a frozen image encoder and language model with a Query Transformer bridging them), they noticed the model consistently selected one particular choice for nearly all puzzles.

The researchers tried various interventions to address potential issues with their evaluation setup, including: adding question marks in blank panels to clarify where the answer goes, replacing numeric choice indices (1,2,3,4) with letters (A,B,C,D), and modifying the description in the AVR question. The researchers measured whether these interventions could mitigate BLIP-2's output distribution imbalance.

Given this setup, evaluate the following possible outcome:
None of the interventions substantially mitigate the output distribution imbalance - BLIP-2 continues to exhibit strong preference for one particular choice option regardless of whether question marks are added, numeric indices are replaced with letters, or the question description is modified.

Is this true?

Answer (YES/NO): YES